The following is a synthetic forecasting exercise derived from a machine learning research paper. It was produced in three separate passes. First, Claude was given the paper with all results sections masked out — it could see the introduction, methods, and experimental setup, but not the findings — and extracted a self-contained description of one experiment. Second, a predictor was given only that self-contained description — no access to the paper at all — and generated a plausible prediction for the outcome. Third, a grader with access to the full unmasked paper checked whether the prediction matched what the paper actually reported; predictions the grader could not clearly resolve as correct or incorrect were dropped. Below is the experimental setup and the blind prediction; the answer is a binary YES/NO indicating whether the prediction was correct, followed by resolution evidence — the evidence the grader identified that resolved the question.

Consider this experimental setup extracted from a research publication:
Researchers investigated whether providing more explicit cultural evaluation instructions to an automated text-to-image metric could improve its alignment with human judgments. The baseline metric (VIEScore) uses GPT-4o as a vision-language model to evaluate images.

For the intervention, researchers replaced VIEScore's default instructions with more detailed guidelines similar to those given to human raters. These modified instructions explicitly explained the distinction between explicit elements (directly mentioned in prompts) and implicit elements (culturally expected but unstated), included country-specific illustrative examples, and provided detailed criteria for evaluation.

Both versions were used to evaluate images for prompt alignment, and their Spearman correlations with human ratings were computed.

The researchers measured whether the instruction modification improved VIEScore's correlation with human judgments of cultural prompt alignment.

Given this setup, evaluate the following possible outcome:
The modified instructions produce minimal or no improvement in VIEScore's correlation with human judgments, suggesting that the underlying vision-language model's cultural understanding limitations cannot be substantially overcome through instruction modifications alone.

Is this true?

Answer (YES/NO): YES